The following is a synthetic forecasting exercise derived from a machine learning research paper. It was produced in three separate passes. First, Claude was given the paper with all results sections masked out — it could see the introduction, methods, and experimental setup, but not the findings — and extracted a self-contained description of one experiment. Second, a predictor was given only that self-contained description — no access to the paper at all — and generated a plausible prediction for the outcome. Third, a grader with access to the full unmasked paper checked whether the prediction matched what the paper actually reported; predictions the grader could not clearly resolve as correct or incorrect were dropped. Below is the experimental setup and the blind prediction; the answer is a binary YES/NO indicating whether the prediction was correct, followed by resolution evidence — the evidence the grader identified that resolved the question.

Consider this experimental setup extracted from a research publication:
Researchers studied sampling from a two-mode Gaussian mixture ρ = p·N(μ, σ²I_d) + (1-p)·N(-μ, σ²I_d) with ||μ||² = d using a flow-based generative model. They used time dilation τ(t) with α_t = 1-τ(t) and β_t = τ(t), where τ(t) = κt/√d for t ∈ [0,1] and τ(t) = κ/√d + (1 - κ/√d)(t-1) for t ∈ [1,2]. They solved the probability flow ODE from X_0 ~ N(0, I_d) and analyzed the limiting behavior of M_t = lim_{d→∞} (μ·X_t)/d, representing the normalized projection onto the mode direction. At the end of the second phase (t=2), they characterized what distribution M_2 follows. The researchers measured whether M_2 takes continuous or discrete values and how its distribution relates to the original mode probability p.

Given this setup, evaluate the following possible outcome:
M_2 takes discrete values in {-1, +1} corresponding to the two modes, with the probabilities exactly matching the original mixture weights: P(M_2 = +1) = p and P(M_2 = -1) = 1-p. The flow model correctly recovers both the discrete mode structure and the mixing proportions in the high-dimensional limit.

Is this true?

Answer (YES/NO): NO